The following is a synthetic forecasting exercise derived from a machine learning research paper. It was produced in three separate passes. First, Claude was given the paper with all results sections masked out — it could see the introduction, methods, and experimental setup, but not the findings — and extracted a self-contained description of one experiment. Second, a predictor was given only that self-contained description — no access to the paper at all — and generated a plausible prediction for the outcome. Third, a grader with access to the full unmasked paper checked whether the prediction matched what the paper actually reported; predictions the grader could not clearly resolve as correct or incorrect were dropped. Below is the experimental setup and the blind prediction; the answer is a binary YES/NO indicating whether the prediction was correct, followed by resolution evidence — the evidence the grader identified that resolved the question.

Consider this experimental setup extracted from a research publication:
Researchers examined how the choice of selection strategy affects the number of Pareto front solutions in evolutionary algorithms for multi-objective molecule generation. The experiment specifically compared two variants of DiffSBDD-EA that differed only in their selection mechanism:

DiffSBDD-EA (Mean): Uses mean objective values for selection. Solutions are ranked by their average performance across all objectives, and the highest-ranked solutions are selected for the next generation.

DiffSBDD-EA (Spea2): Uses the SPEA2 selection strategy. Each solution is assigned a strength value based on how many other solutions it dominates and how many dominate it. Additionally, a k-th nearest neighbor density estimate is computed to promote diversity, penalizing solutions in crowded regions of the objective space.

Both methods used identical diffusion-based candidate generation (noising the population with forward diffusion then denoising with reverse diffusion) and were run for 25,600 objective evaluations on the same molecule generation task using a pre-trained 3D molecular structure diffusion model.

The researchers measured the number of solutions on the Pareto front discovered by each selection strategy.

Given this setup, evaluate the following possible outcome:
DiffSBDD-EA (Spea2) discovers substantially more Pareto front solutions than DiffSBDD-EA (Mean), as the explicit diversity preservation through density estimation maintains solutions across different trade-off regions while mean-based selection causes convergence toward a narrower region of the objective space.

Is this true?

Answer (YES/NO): YES